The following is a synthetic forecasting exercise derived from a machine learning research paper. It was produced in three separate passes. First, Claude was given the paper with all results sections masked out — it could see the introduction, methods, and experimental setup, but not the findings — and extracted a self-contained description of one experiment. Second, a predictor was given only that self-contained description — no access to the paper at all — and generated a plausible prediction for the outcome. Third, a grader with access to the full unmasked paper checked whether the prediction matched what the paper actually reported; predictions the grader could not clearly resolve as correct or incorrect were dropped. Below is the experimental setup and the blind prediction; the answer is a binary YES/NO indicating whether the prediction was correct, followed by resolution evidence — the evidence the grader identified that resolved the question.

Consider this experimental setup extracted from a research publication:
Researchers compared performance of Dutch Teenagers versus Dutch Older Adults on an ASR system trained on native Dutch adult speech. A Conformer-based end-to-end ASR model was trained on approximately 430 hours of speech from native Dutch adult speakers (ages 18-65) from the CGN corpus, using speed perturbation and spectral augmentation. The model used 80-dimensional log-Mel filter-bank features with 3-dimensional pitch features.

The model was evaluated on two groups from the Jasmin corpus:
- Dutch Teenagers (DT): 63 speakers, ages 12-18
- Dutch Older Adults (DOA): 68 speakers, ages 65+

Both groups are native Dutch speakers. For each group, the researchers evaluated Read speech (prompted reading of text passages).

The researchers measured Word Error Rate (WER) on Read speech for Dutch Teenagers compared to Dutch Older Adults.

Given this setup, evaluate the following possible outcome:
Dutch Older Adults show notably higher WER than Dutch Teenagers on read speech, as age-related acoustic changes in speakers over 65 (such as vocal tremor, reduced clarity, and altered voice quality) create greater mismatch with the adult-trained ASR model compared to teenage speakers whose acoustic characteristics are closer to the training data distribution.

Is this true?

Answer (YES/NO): YES